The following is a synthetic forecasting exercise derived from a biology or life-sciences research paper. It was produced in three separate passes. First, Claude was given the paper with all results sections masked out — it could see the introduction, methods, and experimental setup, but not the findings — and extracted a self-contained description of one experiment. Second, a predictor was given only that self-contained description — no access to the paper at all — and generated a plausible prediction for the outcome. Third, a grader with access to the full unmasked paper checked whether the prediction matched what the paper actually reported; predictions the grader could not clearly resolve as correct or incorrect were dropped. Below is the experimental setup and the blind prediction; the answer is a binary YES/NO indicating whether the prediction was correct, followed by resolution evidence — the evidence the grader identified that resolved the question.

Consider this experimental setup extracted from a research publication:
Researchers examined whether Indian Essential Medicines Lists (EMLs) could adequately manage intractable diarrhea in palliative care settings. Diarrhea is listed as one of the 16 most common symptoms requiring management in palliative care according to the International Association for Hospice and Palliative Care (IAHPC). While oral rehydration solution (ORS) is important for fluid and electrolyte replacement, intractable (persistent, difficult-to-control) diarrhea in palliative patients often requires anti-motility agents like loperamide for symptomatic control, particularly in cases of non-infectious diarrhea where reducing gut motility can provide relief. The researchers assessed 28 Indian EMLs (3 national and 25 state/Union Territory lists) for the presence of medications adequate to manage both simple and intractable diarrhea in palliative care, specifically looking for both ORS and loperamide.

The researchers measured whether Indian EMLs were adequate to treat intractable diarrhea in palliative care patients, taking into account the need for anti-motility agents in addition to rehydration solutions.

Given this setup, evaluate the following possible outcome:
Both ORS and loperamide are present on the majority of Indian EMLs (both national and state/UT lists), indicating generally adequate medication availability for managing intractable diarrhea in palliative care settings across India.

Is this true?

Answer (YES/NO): NO